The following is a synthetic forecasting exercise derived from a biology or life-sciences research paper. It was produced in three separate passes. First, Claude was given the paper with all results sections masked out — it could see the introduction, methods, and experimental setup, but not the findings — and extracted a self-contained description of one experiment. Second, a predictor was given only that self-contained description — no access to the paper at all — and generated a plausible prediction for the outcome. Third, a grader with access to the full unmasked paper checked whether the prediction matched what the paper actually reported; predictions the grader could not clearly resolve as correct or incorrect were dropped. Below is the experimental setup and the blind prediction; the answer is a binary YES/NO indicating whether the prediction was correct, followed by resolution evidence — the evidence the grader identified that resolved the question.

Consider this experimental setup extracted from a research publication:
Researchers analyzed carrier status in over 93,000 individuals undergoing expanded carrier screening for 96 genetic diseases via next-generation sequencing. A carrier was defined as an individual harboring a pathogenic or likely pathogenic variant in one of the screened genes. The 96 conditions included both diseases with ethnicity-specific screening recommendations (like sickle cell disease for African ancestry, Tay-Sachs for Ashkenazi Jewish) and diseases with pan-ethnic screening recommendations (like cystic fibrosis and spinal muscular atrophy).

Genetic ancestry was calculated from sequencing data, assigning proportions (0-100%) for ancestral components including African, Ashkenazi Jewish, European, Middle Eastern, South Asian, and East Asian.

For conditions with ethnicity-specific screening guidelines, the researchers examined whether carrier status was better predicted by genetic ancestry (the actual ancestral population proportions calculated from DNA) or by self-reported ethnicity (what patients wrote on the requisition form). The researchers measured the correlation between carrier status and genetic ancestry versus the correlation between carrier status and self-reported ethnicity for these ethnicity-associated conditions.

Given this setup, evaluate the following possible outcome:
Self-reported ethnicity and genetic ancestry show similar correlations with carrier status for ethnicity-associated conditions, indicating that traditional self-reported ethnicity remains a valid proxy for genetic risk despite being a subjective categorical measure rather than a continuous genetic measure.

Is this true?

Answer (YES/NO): NO